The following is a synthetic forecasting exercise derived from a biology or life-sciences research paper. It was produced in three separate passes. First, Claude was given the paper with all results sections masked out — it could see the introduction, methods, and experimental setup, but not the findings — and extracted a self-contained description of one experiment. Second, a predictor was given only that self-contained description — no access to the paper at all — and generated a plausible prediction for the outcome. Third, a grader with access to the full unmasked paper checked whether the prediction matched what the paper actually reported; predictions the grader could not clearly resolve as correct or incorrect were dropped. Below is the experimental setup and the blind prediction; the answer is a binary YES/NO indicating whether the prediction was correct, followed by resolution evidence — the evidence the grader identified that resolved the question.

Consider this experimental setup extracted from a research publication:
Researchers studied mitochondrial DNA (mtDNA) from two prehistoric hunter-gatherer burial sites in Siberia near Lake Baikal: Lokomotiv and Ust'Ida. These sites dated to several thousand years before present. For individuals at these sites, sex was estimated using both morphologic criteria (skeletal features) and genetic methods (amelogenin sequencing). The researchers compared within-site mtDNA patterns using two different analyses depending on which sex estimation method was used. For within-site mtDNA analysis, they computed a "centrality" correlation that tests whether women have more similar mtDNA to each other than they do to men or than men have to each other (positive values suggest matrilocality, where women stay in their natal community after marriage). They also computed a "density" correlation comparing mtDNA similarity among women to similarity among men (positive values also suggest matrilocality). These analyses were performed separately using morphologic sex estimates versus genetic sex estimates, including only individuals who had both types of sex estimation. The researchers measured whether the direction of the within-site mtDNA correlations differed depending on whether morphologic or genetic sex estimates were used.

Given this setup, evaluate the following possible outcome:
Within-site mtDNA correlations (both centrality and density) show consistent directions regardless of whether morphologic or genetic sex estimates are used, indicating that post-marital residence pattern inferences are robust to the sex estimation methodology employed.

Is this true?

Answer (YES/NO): NO